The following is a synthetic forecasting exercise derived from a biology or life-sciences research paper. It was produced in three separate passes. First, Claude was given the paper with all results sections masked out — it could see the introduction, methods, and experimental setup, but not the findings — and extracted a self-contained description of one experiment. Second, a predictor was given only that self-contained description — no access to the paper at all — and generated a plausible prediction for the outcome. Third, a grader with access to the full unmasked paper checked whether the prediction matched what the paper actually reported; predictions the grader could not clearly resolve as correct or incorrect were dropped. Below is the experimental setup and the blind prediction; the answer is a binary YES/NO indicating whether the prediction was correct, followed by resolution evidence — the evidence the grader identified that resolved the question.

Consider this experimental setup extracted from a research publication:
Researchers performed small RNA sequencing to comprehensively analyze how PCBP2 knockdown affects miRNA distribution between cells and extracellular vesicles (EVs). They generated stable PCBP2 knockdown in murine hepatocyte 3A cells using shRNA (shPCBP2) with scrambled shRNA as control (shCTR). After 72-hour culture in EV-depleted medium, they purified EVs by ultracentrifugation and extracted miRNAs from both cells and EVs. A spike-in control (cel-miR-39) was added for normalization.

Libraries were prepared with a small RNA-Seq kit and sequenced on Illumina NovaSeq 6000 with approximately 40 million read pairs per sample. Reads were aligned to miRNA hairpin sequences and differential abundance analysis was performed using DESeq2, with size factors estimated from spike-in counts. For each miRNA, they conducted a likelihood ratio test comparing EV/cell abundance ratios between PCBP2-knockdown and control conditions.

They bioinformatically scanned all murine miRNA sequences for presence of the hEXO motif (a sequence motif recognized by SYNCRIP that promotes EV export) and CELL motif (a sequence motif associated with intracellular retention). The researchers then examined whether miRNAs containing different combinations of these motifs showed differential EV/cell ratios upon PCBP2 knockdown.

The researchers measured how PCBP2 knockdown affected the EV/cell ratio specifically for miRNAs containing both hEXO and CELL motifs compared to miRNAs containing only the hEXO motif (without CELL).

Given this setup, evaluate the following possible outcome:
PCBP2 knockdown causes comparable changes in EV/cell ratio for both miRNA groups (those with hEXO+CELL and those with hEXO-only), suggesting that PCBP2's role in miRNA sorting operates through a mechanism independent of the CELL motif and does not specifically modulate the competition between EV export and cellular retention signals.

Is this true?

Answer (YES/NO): NO